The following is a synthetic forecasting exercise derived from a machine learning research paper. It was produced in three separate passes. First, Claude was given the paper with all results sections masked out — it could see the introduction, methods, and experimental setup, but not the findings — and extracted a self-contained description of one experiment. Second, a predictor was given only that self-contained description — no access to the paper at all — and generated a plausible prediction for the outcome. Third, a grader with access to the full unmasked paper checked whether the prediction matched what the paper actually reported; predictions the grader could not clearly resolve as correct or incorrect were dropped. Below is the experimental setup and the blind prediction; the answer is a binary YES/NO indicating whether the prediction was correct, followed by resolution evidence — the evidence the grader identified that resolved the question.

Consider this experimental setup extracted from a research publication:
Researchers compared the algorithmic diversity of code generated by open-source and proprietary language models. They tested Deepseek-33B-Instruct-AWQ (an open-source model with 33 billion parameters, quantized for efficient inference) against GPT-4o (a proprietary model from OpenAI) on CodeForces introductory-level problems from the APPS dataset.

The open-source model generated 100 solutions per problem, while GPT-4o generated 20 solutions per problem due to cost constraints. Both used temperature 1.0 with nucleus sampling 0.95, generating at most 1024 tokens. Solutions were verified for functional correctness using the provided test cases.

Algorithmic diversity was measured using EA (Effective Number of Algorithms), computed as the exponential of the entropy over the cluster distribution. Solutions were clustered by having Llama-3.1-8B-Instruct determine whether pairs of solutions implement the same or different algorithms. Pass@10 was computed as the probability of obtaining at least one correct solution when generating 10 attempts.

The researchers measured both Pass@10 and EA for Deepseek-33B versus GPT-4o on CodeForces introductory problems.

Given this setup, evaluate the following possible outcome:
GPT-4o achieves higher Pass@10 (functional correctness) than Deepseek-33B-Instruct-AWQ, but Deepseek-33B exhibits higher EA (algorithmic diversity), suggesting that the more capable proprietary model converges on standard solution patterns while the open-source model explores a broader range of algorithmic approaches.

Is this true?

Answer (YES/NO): YES